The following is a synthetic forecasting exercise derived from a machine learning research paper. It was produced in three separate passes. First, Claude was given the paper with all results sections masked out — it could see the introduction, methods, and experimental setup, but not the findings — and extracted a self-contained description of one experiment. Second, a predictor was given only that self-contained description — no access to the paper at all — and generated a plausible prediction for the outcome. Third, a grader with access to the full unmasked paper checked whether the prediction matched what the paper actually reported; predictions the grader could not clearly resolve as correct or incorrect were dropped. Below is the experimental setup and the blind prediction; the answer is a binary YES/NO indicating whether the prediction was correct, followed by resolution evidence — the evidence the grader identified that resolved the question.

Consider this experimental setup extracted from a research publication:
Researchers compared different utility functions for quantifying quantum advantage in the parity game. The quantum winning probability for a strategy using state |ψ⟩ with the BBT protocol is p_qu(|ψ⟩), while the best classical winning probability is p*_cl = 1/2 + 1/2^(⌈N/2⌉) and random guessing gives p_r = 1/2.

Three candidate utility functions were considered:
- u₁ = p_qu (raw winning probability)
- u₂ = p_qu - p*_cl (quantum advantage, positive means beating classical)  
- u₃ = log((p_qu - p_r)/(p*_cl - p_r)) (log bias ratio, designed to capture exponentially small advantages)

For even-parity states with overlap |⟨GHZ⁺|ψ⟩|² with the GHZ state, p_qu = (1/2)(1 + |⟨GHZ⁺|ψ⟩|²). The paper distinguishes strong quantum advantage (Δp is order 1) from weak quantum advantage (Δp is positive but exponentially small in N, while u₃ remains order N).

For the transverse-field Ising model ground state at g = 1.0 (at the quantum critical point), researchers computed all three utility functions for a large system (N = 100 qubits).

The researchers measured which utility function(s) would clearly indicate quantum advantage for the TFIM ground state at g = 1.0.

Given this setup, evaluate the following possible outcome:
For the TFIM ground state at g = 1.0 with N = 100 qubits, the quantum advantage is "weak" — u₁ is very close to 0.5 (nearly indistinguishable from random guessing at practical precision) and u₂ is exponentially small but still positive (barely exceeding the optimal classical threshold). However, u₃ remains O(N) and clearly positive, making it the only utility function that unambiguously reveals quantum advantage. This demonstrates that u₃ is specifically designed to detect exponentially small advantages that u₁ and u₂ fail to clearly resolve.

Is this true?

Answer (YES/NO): YES